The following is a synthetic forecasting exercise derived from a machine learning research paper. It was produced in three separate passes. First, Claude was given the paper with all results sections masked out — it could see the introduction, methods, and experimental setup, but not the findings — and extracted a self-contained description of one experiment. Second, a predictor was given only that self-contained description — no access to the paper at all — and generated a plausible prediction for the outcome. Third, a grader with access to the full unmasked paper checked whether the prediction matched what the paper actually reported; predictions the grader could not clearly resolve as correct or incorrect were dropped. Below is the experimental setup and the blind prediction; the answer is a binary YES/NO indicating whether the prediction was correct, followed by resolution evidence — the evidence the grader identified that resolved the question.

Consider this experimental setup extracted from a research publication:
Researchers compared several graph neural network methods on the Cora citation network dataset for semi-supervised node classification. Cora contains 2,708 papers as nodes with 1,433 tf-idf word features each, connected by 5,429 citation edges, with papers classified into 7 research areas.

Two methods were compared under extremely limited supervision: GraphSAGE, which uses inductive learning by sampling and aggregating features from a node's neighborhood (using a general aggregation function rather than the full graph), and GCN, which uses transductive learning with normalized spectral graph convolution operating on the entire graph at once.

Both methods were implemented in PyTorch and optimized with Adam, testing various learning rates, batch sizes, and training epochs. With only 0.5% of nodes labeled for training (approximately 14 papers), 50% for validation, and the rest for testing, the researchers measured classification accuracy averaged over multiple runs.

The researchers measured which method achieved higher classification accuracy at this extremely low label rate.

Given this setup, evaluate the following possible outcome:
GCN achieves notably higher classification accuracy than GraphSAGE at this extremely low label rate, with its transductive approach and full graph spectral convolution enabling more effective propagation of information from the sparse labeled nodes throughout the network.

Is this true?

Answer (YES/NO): YES